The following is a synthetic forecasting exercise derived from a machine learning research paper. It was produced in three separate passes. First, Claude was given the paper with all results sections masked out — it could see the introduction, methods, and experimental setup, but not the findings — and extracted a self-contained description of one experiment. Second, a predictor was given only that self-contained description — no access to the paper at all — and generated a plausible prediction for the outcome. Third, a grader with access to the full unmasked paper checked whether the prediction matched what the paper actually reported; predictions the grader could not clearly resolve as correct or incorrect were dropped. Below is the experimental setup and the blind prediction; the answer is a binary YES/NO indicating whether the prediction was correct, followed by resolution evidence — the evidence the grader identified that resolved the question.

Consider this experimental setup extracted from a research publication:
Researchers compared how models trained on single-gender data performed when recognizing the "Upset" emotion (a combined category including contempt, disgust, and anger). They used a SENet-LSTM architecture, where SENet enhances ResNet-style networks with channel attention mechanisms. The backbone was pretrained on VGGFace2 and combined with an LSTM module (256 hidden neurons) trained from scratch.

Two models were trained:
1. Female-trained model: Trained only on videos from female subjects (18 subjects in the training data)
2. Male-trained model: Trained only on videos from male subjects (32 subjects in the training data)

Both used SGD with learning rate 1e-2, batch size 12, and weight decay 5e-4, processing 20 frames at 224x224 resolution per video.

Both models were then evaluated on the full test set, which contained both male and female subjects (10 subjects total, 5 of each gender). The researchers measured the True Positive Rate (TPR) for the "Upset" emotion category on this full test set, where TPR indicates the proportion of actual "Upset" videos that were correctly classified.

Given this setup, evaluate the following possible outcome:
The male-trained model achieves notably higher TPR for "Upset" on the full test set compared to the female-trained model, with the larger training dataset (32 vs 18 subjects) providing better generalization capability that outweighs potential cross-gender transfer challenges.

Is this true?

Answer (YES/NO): NO